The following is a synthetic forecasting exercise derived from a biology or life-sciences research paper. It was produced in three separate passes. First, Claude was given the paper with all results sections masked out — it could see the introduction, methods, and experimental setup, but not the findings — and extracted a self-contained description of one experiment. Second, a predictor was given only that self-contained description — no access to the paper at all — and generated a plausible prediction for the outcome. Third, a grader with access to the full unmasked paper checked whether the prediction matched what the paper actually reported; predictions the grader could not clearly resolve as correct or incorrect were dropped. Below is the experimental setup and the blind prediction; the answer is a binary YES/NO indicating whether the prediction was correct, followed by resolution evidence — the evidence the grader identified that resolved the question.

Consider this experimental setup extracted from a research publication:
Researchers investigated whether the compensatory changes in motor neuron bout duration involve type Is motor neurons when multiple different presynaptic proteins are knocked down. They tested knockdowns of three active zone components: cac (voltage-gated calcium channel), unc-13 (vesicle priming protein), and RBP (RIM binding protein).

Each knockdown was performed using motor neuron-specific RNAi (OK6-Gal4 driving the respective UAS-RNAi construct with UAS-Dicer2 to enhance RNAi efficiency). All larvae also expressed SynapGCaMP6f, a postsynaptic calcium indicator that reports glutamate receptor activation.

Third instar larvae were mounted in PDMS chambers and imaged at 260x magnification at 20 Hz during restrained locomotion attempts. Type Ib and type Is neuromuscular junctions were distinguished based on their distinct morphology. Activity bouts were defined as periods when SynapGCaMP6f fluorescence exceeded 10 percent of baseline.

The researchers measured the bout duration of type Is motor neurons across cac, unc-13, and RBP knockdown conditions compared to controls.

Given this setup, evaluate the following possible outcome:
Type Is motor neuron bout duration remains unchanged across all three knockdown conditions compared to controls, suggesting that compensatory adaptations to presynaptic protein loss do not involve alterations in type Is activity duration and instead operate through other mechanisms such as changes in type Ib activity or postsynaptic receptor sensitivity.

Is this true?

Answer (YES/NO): YES